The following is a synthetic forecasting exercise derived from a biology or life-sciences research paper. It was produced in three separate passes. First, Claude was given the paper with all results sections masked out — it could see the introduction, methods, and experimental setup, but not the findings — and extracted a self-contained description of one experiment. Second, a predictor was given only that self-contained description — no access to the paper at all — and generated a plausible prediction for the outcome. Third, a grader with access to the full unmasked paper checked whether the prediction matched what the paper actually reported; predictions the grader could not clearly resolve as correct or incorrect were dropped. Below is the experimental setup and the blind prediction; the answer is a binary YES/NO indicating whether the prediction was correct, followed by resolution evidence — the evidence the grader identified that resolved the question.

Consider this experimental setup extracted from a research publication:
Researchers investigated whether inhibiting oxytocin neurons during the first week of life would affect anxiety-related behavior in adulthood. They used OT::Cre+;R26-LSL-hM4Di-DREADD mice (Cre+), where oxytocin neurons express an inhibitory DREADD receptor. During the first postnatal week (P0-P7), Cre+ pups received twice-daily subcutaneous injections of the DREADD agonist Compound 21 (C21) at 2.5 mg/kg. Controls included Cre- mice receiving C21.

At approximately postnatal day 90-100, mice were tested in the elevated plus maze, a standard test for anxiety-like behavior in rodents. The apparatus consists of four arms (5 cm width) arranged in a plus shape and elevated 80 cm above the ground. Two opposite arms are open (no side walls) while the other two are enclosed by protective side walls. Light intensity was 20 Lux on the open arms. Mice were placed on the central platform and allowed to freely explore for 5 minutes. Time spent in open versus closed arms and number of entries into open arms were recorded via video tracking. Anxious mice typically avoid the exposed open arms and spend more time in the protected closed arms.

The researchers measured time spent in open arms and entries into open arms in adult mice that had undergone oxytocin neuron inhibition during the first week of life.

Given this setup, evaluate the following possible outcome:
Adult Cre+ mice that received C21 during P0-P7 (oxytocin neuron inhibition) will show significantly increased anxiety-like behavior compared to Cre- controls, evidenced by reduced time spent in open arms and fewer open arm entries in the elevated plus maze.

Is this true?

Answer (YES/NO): NO